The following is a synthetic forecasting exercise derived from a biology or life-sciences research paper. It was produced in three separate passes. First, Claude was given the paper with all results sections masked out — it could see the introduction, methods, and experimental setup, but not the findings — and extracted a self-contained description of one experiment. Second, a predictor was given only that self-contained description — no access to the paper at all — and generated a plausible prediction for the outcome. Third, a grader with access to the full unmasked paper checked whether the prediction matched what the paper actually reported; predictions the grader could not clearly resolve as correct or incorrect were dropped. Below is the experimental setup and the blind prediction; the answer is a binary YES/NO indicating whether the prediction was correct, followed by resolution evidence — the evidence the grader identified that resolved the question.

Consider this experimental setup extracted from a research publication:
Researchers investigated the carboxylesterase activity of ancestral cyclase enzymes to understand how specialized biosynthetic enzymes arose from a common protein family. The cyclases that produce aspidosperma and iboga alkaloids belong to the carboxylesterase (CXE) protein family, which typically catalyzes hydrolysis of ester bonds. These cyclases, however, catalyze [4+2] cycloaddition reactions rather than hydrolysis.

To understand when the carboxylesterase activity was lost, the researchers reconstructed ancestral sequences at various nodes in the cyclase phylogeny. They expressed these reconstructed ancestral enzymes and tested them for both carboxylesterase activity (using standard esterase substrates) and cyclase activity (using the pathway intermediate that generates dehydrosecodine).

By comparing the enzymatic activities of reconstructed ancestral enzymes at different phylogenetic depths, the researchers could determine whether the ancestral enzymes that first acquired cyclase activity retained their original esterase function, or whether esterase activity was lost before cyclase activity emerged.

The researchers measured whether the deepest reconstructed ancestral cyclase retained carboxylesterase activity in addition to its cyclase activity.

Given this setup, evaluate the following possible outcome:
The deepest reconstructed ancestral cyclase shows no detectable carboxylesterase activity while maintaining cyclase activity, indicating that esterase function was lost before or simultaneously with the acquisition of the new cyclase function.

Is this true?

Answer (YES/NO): YES